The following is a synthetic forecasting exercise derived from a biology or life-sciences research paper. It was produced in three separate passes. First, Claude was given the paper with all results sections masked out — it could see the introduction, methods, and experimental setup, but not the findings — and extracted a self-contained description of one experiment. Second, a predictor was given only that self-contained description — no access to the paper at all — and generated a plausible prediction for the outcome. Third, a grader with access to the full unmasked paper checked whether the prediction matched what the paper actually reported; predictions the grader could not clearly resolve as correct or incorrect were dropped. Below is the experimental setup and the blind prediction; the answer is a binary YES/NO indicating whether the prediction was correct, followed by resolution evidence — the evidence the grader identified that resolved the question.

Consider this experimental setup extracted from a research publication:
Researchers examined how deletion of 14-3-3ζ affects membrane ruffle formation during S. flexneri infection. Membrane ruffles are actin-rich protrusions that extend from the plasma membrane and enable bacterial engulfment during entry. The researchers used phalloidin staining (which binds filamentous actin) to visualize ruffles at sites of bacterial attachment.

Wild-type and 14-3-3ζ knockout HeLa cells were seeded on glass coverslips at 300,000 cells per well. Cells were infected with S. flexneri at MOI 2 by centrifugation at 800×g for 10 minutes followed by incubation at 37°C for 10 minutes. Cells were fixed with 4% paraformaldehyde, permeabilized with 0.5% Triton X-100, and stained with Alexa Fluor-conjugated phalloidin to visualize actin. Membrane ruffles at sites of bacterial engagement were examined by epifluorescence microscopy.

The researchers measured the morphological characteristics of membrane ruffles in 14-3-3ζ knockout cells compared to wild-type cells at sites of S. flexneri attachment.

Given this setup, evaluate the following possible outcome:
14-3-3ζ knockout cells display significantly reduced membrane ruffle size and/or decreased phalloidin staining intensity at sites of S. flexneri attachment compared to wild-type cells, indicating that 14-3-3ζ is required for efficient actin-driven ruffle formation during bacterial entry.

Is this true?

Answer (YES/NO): YES